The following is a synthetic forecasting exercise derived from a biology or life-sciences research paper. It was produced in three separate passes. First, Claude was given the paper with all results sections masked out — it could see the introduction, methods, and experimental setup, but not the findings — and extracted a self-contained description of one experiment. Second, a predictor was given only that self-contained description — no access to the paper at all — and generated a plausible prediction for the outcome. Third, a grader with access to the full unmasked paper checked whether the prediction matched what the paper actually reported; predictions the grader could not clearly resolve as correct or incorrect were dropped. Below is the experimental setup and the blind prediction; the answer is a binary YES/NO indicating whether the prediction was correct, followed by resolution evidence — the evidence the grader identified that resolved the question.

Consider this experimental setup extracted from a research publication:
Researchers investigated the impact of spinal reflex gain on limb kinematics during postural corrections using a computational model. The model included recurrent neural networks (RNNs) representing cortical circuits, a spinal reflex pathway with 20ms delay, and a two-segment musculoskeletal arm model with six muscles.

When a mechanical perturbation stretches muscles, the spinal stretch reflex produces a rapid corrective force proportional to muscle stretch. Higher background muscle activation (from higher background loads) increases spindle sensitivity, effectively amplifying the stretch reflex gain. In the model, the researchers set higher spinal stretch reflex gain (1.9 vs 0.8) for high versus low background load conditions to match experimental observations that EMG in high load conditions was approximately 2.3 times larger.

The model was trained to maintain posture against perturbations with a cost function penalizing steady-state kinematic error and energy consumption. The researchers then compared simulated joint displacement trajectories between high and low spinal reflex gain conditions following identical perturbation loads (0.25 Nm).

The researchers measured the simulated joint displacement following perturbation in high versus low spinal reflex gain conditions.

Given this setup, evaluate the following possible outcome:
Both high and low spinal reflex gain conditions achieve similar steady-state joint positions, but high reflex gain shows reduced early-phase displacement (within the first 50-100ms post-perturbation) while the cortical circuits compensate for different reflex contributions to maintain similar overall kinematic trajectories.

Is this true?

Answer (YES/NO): NO